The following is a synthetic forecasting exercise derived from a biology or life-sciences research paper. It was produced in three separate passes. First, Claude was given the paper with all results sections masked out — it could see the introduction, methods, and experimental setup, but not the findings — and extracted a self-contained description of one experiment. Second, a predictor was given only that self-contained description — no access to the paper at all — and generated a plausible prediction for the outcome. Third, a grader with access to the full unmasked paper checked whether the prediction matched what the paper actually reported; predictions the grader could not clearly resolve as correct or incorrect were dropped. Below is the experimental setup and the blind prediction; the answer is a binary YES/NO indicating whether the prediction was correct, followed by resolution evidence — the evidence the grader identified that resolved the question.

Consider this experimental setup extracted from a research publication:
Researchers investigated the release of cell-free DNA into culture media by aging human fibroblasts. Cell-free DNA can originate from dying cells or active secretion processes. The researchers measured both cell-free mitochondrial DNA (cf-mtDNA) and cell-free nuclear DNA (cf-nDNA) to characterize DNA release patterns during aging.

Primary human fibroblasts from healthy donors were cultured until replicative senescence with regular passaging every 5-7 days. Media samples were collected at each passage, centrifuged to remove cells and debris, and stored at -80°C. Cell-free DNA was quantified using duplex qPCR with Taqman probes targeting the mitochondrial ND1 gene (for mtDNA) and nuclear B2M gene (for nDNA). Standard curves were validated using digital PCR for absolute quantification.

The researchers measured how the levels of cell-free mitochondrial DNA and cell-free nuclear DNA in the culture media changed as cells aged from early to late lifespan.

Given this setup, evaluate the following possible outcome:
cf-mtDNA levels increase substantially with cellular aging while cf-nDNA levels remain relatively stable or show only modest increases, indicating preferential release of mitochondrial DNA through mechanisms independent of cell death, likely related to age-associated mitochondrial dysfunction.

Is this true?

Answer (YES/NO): YES